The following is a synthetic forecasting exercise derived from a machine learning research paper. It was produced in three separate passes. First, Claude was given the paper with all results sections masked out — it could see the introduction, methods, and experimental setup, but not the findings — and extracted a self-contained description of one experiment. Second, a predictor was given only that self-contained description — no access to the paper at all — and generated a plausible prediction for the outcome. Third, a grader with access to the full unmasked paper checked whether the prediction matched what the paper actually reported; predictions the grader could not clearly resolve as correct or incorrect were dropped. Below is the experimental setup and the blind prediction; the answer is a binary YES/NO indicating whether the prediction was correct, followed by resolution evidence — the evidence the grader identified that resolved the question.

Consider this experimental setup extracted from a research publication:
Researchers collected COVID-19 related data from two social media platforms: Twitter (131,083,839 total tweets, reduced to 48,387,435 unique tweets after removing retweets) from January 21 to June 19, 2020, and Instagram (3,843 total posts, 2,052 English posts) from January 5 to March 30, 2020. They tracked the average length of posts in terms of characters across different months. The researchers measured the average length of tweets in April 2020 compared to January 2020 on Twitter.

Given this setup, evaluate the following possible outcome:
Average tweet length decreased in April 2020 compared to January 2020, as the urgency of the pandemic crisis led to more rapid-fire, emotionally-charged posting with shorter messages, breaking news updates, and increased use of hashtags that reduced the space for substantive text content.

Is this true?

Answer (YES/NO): NO